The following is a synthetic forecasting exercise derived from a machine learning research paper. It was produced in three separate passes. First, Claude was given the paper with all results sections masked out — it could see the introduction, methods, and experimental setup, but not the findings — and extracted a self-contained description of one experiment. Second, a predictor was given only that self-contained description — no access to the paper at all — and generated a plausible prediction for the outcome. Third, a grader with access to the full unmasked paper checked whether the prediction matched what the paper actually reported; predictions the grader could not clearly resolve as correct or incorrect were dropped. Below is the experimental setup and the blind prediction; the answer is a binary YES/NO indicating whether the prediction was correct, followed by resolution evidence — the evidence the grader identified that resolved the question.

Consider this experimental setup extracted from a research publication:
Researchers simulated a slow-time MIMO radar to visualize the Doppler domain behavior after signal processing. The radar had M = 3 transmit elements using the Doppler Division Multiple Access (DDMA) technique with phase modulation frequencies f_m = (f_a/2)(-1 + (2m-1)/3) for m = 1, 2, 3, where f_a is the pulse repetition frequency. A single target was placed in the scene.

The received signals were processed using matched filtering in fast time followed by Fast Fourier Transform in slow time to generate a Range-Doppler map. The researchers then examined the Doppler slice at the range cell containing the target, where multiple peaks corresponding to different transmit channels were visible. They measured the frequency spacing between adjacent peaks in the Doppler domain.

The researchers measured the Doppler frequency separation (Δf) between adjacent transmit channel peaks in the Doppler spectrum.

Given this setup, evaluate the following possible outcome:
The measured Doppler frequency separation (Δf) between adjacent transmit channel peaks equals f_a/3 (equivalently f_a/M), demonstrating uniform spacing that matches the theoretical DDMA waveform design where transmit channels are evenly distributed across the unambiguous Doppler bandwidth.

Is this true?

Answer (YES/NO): YES